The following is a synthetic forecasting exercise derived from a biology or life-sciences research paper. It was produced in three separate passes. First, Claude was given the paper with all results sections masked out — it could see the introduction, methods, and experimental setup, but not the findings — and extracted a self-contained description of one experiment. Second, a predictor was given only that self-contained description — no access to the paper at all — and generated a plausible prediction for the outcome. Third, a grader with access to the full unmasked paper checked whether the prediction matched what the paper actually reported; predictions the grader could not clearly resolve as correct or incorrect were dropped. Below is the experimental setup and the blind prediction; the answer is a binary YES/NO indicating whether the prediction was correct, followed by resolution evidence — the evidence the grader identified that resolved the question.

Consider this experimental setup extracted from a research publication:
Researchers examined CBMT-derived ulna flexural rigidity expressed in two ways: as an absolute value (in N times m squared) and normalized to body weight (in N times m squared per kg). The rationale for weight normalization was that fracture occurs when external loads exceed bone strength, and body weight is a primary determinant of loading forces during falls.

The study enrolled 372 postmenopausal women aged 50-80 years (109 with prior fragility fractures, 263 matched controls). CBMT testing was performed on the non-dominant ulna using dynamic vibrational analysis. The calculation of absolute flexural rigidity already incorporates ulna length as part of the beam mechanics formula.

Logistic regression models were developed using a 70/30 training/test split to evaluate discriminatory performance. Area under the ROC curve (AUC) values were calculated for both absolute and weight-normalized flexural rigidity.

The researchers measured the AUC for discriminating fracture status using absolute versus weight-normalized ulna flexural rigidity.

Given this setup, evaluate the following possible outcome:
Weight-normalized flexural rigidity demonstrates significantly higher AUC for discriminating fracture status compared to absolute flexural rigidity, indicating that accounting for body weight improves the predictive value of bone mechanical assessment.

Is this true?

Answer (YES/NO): NO